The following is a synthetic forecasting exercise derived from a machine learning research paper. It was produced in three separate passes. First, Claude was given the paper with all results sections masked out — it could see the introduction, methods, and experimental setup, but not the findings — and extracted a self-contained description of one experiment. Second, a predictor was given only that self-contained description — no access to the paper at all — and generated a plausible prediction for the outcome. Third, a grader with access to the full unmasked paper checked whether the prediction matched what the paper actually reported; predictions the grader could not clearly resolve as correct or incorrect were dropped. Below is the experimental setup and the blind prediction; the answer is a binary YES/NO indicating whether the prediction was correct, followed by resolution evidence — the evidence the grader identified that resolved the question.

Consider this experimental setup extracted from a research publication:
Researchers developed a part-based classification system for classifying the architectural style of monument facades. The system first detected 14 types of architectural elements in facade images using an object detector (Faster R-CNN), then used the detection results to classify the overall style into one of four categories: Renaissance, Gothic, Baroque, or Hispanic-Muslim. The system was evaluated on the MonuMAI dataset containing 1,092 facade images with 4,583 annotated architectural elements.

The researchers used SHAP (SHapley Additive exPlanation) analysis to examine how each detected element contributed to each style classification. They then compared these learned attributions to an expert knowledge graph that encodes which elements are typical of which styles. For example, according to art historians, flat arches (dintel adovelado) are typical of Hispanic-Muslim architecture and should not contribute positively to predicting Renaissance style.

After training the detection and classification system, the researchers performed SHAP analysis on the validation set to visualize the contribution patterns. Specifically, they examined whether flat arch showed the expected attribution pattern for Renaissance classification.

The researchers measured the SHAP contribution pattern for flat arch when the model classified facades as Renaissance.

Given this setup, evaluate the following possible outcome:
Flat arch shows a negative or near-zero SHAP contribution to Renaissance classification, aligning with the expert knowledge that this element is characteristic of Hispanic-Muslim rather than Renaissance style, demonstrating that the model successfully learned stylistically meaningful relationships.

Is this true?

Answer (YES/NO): NO